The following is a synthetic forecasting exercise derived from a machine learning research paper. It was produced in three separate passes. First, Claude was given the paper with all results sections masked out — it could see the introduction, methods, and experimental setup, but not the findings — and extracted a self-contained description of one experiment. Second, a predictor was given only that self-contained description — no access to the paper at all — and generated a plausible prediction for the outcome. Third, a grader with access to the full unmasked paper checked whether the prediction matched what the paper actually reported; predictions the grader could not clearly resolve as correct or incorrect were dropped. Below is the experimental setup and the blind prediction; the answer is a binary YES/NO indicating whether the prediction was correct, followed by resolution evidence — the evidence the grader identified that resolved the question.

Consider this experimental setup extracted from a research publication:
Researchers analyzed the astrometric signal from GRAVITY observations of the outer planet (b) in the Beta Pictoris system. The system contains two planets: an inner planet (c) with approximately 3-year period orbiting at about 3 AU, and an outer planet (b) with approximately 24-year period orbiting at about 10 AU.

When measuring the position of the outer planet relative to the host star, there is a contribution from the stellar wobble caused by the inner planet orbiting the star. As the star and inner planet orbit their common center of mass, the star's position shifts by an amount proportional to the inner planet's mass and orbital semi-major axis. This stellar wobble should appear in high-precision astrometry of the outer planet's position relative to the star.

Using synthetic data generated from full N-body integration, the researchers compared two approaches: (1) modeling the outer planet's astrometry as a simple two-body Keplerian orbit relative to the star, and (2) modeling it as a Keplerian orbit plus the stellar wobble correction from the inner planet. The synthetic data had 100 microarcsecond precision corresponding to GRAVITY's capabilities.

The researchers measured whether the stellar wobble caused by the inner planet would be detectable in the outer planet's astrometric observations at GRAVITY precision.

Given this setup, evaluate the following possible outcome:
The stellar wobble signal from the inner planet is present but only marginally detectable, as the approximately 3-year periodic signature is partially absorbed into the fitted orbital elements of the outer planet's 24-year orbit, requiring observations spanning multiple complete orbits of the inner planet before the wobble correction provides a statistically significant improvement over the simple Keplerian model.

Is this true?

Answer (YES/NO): NO